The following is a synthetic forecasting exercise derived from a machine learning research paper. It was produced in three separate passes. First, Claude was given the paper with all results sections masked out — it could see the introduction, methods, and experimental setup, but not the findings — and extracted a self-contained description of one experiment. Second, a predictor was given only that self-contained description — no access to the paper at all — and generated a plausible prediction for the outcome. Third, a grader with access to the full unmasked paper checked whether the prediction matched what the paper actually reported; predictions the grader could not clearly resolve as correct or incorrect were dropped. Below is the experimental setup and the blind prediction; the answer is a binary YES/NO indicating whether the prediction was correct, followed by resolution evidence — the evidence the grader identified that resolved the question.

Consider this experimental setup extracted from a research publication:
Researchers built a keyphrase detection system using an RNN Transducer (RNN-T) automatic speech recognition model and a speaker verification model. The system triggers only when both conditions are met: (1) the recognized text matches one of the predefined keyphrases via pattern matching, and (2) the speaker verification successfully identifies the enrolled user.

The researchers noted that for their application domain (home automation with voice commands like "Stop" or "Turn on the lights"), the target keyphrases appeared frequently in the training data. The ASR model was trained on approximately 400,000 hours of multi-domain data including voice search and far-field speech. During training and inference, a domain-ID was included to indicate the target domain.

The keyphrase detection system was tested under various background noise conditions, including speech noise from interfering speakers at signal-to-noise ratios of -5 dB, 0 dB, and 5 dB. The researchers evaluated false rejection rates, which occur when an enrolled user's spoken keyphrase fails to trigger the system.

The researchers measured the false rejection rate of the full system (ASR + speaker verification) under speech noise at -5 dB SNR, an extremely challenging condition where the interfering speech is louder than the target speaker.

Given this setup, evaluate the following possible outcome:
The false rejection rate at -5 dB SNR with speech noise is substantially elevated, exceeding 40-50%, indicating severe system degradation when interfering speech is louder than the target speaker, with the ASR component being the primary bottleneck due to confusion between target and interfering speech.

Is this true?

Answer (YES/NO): NO